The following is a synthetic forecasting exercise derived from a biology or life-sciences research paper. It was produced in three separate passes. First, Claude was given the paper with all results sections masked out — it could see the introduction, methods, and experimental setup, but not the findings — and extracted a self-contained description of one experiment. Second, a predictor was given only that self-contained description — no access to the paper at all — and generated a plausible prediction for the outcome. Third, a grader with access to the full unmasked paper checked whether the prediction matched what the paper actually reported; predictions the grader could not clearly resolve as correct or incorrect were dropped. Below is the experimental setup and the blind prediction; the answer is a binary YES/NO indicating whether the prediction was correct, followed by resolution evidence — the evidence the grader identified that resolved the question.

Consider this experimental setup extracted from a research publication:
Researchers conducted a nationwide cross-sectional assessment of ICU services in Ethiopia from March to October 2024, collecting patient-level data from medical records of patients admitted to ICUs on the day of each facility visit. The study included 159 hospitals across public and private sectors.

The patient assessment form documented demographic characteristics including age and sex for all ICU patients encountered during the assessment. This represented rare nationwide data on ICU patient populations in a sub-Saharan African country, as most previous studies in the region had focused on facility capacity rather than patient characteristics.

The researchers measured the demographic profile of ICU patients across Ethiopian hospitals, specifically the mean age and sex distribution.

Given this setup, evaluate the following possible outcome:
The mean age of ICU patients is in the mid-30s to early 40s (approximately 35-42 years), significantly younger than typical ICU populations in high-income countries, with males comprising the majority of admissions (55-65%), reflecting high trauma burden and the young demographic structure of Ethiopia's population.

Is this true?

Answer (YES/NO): YES